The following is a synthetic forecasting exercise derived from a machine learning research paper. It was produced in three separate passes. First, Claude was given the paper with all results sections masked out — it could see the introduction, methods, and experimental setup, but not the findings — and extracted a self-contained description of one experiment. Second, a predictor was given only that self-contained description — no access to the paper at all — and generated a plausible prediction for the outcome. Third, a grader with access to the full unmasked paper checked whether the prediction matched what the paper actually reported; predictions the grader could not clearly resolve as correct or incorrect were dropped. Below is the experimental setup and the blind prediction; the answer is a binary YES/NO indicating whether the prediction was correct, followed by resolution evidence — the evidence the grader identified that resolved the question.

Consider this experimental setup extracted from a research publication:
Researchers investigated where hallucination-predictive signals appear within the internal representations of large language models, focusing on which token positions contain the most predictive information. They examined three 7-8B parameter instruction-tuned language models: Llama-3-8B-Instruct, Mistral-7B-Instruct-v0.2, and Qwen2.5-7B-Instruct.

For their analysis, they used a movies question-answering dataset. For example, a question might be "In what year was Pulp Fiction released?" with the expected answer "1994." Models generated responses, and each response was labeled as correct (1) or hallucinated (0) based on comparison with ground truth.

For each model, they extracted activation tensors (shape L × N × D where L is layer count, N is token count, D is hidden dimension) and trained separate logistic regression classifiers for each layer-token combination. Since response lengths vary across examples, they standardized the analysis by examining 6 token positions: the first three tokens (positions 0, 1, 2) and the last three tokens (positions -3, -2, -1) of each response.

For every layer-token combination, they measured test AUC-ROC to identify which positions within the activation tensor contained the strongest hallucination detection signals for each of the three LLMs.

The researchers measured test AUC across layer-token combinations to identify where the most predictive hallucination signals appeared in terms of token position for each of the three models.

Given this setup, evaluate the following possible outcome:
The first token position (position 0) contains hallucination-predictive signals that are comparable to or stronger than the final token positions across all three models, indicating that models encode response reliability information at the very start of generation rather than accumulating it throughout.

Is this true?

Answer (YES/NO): NO